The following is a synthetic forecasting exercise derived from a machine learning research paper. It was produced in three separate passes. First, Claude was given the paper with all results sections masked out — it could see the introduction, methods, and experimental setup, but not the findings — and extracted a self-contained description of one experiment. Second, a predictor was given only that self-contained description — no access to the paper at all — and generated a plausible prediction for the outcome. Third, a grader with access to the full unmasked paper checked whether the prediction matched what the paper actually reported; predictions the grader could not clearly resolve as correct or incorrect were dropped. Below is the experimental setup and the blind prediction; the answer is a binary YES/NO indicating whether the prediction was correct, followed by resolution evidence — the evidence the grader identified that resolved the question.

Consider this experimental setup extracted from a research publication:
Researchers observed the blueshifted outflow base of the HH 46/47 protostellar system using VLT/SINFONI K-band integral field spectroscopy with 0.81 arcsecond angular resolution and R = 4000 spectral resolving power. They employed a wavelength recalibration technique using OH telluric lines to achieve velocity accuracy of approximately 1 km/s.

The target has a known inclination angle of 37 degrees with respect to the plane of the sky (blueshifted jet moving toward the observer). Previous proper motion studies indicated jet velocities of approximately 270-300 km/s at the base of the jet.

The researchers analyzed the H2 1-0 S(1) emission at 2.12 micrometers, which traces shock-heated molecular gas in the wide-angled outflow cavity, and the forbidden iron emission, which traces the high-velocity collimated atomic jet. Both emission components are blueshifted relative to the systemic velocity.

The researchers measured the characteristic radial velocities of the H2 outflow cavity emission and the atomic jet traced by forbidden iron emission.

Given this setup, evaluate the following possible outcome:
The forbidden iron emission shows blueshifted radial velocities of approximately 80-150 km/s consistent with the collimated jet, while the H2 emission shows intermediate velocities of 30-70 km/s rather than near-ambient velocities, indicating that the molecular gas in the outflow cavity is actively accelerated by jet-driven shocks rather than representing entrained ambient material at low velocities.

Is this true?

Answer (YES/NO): NO